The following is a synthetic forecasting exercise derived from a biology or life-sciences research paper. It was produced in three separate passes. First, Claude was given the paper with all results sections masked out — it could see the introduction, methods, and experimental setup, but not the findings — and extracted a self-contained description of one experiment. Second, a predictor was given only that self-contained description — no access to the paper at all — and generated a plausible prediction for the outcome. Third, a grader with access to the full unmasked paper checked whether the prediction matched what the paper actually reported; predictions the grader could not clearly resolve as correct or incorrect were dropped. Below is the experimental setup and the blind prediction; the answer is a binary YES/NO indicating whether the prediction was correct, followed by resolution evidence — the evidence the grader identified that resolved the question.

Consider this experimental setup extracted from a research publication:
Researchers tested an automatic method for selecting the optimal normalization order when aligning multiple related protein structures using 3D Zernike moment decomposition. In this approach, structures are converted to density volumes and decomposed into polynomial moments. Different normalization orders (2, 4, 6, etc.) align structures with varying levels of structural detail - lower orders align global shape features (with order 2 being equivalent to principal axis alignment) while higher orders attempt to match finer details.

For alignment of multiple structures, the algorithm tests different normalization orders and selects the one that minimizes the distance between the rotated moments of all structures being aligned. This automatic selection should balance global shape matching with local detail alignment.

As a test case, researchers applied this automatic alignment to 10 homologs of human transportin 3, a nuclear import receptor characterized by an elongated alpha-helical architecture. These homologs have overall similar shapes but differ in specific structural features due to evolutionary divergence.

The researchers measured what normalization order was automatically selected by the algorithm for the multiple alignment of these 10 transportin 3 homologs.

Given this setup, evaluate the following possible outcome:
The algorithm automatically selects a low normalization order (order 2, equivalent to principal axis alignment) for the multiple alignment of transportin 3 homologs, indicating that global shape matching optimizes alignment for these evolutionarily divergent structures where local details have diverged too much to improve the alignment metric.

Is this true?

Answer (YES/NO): NO